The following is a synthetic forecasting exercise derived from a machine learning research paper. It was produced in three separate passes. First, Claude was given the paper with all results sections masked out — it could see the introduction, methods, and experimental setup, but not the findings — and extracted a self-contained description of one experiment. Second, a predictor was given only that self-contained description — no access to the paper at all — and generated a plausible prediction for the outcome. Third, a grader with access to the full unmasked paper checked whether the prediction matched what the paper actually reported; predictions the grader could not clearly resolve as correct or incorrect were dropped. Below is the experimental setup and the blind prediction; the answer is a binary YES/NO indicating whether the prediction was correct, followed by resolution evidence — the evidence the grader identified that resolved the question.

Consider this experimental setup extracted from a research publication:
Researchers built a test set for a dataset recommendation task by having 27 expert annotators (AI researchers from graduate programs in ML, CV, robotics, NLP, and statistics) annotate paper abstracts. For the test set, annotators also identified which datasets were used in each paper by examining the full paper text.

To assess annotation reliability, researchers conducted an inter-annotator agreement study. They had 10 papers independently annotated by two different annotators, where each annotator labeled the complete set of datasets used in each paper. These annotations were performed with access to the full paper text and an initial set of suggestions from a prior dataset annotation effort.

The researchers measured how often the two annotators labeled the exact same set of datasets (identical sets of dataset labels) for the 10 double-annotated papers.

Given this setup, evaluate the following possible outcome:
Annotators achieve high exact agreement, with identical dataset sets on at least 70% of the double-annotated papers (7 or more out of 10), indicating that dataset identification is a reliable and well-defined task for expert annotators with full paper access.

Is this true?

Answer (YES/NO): YES